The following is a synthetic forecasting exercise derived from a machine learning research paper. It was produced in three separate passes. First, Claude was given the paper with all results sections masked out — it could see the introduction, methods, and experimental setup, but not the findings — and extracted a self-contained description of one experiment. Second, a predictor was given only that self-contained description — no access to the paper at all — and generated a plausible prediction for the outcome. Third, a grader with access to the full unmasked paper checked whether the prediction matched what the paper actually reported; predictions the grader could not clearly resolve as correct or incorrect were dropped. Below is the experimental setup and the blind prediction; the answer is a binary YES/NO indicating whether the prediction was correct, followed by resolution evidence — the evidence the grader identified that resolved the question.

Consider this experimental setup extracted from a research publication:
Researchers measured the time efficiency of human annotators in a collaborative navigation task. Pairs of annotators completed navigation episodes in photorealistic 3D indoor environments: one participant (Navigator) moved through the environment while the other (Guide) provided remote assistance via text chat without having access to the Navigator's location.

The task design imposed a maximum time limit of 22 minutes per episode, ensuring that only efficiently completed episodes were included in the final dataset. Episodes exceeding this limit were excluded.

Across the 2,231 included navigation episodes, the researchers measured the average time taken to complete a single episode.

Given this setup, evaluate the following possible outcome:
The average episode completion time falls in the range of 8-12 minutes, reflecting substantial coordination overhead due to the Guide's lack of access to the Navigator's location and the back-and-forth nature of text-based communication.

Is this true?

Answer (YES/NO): YES